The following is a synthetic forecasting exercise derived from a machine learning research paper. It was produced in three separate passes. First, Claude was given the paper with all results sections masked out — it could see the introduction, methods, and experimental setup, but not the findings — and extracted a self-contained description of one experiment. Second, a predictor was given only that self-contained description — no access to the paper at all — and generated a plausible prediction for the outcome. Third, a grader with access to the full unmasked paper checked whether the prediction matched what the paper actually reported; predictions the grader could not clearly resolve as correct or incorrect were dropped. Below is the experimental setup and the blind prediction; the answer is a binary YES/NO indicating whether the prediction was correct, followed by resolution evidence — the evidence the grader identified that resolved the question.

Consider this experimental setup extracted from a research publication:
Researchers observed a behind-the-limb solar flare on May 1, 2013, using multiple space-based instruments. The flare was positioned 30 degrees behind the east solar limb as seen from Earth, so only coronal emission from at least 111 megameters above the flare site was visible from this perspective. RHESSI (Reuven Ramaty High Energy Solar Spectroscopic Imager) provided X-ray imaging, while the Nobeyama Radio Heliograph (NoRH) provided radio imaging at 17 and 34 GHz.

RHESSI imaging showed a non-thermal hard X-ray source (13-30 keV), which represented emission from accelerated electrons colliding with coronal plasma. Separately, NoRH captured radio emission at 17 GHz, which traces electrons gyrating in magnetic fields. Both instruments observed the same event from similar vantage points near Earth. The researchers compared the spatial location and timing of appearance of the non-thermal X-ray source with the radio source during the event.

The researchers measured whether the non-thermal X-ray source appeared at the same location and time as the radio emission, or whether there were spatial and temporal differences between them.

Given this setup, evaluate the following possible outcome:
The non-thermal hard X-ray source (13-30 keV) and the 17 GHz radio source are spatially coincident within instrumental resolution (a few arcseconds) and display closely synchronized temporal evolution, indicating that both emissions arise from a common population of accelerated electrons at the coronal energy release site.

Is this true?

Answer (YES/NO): NO